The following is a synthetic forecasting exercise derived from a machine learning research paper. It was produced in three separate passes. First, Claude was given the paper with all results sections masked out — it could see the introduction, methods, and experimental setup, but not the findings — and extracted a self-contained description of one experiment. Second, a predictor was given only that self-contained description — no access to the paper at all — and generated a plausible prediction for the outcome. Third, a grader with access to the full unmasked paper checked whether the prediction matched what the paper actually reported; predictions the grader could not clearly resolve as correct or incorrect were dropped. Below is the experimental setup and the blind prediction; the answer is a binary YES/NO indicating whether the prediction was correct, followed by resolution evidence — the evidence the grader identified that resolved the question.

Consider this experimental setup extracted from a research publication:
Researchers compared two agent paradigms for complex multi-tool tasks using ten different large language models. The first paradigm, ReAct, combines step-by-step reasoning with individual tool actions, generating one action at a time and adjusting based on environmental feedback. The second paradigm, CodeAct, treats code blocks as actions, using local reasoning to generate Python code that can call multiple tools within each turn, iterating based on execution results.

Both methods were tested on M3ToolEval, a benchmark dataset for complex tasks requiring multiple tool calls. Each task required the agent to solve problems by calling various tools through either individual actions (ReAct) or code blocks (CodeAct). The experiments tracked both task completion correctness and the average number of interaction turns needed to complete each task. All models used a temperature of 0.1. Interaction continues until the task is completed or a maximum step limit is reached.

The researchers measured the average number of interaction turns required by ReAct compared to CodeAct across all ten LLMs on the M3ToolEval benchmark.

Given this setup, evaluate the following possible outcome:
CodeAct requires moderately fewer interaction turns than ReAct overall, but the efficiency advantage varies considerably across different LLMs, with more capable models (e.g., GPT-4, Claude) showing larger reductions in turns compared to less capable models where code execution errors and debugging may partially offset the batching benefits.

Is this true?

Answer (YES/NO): YES